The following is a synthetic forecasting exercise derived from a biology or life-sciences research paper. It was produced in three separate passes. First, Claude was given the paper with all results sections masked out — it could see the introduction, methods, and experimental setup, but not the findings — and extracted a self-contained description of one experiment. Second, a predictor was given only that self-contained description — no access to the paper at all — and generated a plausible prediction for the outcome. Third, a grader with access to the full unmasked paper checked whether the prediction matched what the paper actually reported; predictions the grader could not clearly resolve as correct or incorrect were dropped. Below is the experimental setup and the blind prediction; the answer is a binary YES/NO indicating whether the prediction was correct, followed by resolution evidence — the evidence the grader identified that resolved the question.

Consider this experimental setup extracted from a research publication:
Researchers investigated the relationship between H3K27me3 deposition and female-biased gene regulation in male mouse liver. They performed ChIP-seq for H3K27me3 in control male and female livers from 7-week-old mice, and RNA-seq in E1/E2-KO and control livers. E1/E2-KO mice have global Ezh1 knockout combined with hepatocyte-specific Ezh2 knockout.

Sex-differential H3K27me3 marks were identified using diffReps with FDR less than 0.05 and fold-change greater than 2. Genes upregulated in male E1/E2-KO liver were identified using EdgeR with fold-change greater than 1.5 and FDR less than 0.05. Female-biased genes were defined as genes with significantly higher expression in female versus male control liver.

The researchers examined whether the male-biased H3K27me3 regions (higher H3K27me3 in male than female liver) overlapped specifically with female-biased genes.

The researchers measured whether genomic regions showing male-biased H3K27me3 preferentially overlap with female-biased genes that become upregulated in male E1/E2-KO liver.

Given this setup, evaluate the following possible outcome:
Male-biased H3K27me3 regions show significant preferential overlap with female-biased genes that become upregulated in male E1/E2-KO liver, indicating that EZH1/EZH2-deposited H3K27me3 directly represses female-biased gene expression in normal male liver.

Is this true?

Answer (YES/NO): YES